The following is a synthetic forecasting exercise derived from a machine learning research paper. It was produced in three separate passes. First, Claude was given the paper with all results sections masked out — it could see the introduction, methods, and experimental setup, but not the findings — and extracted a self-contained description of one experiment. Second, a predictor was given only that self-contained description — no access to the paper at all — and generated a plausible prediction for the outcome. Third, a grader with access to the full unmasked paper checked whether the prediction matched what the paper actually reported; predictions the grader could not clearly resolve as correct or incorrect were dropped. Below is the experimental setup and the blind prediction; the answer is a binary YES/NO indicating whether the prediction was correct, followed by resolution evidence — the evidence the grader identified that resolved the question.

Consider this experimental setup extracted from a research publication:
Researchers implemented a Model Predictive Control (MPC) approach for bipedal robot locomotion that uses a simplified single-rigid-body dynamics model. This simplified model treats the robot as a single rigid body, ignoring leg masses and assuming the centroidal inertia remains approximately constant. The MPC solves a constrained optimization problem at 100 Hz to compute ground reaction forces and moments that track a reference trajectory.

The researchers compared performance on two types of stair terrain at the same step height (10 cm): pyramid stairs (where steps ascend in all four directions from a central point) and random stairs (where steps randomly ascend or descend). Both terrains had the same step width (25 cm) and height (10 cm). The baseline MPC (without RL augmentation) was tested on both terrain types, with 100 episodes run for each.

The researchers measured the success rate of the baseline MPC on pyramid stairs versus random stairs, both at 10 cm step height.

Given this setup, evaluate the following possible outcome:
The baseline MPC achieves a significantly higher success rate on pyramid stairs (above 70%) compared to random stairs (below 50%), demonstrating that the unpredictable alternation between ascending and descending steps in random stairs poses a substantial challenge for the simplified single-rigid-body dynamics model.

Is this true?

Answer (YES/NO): NO